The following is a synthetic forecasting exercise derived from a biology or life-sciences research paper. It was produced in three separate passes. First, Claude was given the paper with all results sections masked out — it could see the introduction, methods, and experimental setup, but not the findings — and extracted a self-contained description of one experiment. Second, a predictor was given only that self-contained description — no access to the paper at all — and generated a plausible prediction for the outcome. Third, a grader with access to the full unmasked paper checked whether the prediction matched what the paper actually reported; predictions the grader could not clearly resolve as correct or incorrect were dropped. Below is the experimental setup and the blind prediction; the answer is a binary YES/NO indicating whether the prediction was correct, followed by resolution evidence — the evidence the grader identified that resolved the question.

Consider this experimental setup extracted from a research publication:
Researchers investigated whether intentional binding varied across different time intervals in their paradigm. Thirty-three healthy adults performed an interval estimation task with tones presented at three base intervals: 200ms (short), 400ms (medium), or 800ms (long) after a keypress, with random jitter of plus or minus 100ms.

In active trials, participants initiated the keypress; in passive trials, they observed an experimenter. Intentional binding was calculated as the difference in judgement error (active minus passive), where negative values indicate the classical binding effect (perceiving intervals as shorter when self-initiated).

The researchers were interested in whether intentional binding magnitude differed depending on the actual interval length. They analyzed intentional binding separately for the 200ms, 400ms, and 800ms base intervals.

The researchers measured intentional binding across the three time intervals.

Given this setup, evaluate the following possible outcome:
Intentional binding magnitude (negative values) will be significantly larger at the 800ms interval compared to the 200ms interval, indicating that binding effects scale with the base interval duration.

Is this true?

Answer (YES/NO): NO